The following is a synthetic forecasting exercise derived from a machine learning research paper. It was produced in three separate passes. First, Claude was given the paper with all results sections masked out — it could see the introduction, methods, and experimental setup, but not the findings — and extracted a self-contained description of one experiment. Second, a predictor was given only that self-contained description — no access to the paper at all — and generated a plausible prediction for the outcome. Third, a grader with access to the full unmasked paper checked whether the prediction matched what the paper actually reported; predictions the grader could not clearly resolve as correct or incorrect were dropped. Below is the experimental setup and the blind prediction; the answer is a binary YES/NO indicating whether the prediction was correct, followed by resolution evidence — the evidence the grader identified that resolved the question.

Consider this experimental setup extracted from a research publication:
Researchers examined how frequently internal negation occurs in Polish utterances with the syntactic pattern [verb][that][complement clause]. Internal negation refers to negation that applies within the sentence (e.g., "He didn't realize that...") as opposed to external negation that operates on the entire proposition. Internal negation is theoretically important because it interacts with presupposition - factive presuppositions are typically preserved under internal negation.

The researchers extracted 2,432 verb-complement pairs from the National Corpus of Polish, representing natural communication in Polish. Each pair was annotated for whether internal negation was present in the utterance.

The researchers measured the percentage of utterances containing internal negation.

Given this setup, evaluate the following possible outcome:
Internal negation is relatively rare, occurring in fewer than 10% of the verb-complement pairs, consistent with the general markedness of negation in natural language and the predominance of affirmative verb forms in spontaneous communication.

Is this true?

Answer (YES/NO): YES